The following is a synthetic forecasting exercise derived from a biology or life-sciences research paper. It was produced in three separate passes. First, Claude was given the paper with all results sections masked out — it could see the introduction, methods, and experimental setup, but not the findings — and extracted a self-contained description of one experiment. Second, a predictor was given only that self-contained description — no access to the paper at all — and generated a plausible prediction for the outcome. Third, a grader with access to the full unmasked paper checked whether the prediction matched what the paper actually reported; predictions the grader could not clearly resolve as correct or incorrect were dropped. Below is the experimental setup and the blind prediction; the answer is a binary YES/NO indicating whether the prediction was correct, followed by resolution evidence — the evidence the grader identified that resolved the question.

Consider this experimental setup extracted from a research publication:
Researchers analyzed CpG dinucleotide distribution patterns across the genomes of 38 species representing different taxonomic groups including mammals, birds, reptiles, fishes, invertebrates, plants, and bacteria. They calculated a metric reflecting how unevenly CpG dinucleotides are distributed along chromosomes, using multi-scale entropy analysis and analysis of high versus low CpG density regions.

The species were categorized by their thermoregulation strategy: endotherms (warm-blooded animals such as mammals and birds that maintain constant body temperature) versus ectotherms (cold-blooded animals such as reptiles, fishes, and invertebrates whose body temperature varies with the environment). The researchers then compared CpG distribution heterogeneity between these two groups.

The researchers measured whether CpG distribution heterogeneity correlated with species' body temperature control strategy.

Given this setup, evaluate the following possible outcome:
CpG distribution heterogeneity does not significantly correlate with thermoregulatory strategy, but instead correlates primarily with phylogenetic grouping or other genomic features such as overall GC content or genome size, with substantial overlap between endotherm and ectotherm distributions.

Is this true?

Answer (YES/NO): NO